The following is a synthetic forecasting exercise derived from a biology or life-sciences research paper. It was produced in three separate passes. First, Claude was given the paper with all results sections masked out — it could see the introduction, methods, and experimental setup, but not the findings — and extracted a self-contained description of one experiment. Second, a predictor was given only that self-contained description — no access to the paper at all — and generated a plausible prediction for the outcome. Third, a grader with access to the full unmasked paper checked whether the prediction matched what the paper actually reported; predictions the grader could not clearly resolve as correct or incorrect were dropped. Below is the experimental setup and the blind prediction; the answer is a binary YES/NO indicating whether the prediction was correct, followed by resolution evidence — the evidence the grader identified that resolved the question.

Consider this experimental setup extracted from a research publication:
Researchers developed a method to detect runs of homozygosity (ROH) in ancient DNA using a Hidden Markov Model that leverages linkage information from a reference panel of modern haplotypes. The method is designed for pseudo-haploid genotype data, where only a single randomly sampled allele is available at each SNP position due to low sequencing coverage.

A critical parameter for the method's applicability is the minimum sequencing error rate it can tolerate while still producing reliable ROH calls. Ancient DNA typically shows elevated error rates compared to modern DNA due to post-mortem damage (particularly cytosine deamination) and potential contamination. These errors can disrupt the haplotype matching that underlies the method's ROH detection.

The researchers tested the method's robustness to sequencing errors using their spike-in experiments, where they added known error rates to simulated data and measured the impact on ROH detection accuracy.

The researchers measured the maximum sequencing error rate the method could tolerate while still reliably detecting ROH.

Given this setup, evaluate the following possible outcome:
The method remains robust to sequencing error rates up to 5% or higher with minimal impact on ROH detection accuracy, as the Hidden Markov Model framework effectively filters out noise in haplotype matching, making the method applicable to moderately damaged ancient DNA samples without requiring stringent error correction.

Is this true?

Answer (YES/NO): NO